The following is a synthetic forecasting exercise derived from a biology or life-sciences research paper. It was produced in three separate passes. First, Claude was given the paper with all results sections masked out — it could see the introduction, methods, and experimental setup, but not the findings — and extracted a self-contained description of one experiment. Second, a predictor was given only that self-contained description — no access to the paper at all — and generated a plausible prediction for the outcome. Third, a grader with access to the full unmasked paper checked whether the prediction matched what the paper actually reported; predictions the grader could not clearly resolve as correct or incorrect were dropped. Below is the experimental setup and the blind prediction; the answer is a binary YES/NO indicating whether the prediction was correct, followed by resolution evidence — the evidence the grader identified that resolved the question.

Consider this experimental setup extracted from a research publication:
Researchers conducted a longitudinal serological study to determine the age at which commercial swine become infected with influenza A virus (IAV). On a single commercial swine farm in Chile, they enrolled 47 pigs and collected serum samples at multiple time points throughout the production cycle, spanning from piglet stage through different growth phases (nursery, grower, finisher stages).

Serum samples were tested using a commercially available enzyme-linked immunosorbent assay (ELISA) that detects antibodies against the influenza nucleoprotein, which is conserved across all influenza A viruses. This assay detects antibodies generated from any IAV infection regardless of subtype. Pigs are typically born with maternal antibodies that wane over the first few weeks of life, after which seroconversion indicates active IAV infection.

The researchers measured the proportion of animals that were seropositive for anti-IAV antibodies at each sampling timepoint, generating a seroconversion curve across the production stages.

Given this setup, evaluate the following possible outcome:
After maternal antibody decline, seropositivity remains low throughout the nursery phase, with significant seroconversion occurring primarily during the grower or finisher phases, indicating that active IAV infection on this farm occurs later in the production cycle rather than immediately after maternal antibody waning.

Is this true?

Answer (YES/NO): YES